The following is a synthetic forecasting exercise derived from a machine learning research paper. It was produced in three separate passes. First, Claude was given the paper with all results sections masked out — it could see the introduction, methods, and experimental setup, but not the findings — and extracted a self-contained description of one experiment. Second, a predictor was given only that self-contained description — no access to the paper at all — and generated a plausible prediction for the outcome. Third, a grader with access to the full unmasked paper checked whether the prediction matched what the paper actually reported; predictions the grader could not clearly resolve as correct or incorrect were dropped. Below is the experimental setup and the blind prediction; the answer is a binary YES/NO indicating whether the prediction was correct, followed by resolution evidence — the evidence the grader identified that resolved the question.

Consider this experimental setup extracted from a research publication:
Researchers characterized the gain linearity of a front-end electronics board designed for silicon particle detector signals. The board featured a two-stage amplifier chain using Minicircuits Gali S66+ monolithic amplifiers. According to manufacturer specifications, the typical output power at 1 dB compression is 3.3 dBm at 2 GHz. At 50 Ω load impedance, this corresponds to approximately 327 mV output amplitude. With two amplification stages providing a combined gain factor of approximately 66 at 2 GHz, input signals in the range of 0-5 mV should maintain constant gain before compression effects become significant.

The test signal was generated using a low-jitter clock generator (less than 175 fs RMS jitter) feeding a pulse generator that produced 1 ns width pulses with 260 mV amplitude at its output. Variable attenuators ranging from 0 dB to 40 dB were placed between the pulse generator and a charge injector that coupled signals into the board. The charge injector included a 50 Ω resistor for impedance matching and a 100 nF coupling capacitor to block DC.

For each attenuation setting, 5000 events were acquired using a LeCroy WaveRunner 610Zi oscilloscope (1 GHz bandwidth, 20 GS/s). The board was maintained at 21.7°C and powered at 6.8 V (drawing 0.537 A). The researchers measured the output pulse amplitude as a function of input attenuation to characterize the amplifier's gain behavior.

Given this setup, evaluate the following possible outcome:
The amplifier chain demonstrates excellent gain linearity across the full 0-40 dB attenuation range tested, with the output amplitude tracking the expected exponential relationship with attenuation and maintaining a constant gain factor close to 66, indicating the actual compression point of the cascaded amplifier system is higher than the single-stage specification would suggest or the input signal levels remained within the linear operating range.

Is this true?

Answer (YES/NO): NO